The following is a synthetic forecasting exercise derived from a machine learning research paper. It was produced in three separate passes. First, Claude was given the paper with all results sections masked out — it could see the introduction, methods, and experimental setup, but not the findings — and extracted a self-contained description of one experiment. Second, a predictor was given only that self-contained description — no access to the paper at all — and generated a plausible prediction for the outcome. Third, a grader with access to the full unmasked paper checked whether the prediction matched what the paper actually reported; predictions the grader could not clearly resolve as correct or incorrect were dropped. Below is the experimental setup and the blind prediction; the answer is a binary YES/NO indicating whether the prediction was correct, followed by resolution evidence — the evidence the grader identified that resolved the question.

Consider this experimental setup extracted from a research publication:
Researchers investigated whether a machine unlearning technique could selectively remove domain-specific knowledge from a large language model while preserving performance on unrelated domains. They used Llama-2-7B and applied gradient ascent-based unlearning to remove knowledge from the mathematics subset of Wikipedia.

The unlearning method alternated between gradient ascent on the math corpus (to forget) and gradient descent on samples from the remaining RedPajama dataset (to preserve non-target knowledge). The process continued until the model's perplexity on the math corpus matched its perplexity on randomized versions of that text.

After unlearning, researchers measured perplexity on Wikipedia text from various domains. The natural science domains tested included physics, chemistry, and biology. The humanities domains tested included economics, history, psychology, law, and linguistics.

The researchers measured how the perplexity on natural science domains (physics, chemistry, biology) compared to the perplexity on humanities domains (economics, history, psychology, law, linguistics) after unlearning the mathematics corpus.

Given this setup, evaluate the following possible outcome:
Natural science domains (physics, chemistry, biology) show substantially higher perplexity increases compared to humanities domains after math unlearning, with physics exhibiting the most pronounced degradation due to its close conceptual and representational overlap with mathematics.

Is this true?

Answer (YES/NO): YES